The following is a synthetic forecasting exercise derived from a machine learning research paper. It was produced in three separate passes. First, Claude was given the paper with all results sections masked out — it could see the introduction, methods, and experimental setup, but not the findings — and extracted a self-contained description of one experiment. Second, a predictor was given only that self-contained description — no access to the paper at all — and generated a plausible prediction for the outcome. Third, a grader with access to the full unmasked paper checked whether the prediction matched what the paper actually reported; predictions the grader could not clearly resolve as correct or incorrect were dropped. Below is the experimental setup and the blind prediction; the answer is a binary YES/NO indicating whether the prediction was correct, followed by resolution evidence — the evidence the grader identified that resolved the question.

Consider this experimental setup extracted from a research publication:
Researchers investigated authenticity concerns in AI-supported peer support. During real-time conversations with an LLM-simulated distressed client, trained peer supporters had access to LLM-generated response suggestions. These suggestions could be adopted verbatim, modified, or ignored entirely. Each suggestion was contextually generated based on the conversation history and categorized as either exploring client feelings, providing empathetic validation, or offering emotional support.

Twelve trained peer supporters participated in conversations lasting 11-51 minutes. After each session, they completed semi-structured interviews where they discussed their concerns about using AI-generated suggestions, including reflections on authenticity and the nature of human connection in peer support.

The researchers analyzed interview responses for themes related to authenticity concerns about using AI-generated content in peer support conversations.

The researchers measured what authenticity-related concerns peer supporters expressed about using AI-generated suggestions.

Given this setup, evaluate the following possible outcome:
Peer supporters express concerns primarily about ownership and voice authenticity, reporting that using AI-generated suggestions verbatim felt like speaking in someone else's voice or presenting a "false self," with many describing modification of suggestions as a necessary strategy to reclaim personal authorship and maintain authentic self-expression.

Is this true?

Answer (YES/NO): NO